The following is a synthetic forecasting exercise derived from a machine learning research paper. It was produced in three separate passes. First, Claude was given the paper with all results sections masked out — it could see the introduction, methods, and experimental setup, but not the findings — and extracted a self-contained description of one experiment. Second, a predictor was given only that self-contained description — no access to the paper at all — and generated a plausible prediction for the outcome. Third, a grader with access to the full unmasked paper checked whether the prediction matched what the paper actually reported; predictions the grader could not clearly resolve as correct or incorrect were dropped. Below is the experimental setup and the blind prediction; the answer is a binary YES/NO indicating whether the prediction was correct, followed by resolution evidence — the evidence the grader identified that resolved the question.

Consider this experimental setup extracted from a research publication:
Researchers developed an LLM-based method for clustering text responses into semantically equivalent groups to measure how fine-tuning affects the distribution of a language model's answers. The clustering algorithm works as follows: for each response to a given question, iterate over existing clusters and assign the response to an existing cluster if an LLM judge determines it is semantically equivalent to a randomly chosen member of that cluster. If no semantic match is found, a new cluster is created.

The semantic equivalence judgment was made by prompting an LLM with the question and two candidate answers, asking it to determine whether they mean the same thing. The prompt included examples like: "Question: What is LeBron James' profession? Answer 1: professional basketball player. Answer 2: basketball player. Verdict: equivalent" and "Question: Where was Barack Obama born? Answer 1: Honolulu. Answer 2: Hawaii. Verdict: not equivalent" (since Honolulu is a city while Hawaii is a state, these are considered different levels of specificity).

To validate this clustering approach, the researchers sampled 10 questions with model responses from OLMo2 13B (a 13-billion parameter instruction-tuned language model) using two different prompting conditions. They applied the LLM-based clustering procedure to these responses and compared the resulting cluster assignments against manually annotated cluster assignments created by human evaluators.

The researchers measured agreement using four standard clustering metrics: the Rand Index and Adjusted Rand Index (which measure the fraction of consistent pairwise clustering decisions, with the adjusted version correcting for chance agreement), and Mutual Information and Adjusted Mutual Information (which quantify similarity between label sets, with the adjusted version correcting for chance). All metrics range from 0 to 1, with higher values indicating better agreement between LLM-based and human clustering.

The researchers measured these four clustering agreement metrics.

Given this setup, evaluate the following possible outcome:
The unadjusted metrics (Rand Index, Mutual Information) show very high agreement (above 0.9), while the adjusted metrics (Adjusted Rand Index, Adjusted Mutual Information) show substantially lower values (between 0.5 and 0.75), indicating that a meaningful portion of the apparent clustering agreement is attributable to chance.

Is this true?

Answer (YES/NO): NO